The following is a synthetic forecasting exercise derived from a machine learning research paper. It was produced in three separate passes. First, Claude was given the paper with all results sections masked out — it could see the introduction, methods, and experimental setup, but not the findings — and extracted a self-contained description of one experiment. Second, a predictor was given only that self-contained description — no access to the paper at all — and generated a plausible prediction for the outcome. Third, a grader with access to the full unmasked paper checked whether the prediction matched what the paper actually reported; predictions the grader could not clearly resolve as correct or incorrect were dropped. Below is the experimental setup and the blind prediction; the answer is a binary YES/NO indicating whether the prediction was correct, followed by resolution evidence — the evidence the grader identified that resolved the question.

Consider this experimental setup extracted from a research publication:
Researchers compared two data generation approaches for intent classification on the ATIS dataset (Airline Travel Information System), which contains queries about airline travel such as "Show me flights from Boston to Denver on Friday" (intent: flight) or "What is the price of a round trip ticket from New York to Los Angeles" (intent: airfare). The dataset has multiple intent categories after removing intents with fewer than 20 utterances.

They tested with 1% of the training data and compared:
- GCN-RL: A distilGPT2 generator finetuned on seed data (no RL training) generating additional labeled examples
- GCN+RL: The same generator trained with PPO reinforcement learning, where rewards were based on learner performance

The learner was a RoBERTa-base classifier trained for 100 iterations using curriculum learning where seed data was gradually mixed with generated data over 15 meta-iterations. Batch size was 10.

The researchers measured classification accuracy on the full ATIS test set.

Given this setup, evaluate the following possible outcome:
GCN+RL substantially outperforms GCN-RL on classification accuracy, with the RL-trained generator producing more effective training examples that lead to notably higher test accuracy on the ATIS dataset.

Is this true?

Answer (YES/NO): NO